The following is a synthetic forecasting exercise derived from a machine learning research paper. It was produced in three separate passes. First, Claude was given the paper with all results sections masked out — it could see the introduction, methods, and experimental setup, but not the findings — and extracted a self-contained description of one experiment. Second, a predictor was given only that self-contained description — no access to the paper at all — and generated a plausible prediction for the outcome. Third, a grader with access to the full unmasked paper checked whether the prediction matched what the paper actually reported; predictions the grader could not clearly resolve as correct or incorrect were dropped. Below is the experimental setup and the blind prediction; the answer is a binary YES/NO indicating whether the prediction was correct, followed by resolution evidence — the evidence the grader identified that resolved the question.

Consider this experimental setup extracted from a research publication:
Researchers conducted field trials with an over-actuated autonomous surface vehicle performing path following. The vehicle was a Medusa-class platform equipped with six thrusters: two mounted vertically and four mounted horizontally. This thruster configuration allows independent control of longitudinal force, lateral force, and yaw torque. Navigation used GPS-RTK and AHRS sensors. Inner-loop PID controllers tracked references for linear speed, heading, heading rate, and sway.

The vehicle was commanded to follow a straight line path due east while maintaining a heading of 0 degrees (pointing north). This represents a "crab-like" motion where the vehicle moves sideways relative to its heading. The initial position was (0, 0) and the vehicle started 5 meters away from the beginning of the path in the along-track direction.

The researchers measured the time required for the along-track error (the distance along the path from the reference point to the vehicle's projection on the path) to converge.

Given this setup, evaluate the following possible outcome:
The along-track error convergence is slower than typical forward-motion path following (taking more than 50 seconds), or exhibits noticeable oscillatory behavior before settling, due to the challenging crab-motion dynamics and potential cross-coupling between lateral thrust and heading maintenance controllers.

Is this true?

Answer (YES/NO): YES